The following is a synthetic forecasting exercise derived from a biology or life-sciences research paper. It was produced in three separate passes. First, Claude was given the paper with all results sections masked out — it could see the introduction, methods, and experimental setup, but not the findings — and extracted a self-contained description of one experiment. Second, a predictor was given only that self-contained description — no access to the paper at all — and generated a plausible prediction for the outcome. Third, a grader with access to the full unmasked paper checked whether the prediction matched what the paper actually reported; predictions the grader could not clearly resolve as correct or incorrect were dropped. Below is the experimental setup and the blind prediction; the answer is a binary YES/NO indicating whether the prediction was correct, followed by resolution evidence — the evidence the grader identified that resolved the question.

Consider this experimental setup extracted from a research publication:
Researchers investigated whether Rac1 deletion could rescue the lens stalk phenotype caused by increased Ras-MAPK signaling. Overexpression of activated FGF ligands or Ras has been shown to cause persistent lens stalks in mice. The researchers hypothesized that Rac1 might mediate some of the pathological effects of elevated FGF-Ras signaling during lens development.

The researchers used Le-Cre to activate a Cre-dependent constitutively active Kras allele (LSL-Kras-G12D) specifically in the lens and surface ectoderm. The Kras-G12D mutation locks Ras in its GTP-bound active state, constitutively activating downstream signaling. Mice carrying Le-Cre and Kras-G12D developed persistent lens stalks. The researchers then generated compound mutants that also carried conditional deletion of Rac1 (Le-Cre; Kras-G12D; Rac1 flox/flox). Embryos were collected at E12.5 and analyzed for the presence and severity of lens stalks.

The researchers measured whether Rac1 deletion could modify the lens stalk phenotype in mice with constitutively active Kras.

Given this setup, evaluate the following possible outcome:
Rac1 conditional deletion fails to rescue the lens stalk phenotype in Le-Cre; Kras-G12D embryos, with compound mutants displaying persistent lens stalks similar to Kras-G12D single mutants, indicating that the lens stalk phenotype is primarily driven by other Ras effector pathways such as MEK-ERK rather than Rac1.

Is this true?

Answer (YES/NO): NO